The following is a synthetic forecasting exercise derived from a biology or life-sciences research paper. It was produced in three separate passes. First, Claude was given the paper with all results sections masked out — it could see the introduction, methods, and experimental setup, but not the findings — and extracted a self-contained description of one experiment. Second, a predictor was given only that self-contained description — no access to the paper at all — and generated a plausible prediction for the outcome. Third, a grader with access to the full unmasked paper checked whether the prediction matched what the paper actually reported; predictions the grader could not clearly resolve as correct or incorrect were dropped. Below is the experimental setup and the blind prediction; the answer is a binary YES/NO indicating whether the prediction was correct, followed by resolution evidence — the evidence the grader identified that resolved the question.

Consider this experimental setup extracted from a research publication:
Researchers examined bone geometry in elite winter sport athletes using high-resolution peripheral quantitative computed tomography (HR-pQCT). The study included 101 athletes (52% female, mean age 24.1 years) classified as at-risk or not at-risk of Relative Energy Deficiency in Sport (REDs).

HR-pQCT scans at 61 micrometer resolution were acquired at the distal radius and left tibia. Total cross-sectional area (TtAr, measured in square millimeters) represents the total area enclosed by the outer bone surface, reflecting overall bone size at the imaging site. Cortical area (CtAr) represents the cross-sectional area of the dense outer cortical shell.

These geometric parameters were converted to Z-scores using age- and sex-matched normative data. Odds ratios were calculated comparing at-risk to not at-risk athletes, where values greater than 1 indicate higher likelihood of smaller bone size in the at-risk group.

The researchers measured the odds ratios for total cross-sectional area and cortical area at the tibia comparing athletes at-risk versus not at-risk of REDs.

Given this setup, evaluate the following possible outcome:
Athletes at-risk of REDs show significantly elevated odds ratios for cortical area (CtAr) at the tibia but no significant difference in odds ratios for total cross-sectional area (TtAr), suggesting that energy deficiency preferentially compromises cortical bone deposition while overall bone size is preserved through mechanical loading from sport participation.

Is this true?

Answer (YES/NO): YES